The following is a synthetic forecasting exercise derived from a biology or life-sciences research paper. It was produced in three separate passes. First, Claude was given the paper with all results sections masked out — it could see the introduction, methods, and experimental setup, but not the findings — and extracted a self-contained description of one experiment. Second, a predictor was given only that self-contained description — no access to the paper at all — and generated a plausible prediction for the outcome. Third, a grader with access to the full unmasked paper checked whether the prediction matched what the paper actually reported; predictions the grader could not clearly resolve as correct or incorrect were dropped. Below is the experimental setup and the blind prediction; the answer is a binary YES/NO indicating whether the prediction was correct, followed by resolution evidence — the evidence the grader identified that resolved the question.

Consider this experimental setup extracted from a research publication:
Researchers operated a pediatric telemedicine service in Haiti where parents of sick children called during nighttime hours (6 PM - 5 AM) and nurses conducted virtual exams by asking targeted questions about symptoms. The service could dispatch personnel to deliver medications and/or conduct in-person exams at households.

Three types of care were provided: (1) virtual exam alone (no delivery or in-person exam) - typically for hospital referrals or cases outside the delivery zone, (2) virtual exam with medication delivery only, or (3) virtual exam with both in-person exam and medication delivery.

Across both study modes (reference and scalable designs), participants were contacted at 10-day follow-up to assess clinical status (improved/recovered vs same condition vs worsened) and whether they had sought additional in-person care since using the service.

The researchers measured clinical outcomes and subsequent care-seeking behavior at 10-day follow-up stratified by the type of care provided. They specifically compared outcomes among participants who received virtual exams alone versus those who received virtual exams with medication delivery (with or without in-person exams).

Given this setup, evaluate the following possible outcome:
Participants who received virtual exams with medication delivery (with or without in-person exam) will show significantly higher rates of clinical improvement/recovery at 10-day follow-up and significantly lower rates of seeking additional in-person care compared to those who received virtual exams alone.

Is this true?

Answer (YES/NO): NO